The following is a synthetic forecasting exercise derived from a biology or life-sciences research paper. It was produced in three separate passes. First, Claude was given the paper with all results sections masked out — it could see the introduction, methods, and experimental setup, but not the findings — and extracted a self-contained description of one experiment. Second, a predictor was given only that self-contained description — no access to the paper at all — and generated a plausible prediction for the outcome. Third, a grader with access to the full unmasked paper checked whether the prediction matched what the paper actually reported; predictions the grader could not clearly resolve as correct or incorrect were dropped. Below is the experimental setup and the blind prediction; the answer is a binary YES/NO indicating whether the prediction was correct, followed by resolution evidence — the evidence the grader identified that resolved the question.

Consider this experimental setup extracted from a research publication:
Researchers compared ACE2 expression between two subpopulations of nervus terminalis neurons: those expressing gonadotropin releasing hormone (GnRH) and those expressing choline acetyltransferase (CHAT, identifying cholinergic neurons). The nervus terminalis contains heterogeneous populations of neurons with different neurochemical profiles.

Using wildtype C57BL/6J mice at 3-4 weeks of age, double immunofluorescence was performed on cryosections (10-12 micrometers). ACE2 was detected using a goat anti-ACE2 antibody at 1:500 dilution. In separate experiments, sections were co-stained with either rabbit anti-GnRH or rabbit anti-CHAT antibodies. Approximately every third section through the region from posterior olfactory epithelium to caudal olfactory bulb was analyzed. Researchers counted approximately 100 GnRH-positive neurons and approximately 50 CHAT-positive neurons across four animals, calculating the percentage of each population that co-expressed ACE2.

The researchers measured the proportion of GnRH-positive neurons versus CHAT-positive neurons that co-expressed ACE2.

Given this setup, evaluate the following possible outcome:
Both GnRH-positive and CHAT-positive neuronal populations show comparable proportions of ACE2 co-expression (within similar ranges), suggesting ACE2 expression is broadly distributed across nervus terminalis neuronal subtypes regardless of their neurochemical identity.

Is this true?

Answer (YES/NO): NO